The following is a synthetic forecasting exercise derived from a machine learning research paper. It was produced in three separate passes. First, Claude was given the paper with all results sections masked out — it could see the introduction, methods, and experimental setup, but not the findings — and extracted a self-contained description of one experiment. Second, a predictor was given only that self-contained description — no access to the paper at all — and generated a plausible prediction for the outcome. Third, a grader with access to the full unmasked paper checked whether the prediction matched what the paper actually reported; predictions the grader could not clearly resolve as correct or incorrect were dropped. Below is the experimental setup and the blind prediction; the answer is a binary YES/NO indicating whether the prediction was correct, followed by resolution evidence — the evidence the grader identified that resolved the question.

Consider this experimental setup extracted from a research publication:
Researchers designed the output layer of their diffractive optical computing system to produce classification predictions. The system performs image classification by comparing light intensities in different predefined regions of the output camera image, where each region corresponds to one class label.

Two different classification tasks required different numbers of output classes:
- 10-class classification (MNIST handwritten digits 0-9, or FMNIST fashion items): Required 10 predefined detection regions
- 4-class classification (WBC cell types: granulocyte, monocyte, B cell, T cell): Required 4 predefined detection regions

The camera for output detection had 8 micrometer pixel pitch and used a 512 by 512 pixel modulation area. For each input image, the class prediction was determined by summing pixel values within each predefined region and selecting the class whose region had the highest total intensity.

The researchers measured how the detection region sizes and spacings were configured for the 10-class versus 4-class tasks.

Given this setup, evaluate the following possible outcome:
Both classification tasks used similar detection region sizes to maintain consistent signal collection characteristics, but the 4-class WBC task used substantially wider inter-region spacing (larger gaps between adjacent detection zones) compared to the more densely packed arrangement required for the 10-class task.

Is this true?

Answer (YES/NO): NO